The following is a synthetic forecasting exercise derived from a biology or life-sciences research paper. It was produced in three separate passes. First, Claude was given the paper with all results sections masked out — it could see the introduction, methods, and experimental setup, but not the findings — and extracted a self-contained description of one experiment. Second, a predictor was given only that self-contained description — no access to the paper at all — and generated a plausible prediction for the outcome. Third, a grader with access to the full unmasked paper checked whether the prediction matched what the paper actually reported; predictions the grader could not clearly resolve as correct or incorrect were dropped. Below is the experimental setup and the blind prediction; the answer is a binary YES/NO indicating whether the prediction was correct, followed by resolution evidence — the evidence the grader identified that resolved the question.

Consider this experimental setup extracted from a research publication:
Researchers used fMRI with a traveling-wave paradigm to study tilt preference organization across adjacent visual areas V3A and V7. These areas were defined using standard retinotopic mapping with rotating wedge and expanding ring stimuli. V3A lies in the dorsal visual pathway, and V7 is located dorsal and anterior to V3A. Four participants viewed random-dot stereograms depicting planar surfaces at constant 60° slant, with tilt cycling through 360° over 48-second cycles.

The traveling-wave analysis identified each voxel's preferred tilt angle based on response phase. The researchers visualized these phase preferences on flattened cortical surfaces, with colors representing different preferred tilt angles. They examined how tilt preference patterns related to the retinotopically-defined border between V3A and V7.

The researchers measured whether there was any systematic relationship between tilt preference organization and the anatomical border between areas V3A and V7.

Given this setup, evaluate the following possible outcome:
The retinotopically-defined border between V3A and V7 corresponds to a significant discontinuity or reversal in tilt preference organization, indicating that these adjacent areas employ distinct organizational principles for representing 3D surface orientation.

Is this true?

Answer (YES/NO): YES